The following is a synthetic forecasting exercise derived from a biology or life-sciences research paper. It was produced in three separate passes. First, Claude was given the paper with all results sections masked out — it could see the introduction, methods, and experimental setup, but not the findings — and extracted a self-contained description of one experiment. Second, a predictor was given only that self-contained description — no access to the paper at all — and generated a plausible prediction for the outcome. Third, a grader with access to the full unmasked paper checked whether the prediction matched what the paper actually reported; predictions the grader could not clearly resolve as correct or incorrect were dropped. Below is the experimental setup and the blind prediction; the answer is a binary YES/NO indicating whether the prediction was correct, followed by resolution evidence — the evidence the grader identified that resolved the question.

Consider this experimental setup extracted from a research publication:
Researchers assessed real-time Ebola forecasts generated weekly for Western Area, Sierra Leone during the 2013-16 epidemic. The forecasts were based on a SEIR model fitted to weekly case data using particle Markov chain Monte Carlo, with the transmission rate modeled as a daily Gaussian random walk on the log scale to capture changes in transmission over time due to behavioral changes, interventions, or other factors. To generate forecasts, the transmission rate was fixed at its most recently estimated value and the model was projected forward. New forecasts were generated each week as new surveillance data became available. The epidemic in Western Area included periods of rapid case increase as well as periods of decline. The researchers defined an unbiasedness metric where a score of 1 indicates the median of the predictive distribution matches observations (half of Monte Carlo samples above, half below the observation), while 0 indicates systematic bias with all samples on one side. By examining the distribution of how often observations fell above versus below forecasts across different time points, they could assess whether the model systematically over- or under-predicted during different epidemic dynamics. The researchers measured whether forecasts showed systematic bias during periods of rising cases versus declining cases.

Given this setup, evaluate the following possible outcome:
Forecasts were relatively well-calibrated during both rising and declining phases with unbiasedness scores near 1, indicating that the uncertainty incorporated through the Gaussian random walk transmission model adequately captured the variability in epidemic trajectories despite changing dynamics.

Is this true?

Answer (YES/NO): NO